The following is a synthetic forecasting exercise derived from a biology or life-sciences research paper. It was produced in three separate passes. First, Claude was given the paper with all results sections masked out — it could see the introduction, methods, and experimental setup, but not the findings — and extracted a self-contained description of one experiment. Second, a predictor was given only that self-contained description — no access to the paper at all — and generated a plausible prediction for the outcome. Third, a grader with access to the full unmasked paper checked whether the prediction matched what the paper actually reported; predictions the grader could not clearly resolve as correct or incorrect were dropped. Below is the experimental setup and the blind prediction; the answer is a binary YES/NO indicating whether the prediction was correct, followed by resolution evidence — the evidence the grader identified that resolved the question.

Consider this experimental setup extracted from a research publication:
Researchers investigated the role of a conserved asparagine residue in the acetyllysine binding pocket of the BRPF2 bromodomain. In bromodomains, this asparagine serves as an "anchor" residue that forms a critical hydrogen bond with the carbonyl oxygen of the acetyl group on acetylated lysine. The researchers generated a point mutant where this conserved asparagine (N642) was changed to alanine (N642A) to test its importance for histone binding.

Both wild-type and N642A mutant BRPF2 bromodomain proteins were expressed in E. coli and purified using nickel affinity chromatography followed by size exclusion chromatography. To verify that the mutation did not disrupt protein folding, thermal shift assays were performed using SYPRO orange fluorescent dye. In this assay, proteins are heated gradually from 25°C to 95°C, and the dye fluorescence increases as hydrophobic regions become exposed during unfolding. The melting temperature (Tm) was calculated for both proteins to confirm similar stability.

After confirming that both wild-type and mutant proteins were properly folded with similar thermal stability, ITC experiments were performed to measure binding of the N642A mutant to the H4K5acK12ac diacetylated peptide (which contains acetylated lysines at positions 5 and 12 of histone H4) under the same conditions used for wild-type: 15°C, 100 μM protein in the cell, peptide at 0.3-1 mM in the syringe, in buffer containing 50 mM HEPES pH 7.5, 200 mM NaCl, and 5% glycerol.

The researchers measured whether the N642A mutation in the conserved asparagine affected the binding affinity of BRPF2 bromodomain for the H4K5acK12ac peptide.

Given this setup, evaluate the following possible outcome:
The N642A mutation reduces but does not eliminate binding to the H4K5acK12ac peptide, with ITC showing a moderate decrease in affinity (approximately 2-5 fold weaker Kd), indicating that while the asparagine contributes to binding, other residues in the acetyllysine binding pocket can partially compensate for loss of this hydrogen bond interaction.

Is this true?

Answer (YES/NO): NO